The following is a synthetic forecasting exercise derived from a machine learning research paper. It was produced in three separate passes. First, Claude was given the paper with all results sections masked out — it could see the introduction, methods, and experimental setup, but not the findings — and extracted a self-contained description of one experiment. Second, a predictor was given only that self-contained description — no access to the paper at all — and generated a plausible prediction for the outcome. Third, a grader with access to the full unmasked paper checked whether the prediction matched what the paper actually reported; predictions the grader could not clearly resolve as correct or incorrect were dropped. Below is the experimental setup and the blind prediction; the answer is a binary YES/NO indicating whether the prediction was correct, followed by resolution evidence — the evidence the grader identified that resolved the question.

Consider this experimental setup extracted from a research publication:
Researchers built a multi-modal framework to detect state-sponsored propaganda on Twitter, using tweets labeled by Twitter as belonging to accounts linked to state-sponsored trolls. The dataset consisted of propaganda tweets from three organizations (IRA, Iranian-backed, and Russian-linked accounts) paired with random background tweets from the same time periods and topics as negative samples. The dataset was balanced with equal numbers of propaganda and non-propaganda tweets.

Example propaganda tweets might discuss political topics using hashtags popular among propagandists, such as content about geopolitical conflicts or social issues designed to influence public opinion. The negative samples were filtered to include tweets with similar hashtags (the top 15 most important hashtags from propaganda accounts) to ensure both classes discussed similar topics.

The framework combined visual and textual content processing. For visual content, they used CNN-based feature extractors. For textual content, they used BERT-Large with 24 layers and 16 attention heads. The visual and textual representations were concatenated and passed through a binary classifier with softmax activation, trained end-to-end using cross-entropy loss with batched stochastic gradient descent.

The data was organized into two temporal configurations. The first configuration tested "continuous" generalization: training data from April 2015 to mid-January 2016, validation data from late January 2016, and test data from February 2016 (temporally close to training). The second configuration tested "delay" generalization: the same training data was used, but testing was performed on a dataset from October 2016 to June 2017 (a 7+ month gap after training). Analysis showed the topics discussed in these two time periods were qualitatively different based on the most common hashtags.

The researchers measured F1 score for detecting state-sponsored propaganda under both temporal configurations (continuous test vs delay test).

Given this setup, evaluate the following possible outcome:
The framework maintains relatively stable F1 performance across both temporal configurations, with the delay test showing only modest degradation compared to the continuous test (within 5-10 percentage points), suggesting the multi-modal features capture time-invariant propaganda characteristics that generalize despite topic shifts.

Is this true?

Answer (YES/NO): NO